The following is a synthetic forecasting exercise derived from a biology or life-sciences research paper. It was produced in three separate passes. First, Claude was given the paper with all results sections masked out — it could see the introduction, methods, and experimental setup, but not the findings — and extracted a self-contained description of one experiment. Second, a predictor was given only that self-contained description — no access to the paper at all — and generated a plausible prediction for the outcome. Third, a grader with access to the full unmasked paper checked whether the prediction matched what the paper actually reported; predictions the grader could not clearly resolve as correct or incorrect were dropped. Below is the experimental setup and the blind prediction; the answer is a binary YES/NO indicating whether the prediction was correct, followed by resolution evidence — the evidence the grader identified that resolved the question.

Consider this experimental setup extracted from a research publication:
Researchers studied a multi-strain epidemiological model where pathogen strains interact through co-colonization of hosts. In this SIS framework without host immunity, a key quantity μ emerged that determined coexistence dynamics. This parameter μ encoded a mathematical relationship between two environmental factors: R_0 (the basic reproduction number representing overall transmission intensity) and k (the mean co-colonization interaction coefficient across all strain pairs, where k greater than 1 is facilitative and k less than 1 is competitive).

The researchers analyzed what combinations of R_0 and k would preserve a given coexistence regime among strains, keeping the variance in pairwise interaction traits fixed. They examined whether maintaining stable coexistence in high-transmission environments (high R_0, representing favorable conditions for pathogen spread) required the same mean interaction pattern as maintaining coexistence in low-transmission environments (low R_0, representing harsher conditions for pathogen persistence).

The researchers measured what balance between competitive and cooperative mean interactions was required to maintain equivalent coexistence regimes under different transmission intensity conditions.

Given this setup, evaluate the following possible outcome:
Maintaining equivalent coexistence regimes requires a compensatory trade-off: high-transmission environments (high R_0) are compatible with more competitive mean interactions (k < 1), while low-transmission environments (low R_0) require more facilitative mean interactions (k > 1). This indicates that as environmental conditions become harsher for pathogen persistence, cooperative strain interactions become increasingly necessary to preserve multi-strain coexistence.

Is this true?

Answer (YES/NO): YES